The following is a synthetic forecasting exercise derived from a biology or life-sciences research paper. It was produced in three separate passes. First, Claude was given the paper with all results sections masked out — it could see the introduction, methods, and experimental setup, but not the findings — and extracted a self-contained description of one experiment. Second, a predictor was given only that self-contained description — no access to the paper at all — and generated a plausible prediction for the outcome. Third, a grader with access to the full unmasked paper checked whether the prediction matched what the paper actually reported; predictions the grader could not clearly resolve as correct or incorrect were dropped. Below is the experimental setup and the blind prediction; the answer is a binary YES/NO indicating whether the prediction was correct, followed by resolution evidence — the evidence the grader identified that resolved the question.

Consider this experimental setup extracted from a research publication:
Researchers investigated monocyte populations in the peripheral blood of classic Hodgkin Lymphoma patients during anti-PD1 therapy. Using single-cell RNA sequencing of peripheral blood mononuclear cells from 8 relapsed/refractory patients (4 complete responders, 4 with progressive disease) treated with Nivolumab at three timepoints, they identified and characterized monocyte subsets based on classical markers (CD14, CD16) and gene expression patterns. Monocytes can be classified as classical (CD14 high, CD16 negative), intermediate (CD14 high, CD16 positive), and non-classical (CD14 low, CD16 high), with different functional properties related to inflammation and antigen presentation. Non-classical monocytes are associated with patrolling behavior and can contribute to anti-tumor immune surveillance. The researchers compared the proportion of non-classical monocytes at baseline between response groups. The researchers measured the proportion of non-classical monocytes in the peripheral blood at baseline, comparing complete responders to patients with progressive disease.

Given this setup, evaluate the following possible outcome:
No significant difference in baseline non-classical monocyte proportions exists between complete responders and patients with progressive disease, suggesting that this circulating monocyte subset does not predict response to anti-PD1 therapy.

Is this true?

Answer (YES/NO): NO